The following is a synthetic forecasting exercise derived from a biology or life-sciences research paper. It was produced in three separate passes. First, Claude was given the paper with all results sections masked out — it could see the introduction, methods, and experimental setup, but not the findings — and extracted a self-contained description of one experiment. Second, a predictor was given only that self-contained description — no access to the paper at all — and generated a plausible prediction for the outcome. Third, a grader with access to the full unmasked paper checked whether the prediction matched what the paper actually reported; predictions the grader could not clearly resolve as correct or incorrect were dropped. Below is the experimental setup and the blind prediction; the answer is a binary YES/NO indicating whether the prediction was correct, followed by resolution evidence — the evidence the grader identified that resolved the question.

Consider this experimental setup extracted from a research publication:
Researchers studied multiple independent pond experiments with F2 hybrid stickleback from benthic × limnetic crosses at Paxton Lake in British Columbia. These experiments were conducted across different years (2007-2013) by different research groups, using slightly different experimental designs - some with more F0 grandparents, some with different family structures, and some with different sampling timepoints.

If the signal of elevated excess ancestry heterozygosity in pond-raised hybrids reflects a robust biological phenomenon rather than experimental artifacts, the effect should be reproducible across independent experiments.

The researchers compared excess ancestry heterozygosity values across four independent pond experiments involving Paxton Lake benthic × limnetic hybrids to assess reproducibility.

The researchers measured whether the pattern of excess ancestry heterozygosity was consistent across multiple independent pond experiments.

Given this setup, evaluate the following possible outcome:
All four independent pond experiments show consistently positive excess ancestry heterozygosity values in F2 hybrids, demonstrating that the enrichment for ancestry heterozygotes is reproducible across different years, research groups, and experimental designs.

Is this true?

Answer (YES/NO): YES